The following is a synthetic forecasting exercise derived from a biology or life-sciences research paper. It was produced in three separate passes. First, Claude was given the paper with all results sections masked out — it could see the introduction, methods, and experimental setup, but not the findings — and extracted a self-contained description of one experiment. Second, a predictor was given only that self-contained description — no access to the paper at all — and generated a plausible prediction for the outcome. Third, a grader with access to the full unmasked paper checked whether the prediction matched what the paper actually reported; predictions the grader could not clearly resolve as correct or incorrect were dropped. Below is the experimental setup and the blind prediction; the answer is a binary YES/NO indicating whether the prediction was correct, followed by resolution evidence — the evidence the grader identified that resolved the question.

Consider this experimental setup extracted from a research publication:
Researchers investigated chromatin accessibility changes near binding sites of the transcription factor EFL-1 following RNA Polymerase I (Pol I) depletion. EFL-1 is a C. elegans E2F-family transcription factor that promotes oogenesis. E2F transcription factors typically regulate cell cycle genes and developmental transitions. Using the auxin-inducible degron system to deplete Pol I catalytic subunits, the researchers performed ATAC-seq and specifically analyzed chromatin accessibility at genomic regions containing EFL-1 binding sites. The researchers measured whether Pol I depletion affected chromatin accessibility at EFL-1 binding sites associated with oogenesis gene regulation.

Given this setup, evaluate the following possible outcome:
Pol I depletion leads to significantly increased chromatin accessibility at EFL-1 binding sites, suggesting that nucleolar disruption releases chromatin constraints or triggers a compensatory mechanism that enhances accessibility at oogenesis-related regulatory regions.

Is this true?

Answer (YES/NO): YES